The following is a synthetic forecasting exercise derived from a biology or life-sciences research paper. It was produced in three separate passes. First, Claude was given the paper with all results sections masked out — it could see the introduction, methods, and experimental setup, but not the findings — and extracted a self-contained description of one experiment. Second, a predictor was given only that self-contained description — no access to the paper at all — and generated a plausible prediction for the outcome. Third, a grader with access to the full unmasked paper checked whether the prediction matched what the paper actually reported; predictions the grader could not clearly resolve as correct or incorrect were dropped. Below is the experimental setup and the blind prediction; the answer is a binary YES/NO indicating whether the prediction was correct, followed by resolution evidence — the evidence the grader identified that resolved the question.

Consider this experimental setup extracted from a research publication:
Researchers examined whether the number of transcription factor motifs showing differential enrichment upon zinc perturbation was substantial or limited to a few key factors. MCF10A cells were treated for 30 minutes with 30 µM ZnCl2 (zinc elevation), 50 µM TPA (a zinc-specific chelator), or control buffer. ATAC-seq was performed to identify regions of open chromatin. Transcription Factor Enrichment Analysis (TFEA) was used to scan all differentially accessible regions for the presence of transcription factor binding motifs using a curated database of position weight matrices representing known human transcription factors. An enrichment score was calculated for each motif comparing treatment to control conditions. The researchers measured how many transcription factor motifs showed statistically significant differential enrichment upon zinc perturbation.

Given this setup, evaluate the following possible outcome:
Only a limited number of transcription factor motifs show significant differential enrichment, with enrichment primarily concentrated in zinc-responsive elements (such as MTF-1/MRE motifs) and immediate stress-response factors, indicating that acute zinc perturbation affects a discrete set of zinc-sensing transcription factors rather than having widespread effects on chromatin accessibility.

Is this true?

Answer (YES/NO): NO